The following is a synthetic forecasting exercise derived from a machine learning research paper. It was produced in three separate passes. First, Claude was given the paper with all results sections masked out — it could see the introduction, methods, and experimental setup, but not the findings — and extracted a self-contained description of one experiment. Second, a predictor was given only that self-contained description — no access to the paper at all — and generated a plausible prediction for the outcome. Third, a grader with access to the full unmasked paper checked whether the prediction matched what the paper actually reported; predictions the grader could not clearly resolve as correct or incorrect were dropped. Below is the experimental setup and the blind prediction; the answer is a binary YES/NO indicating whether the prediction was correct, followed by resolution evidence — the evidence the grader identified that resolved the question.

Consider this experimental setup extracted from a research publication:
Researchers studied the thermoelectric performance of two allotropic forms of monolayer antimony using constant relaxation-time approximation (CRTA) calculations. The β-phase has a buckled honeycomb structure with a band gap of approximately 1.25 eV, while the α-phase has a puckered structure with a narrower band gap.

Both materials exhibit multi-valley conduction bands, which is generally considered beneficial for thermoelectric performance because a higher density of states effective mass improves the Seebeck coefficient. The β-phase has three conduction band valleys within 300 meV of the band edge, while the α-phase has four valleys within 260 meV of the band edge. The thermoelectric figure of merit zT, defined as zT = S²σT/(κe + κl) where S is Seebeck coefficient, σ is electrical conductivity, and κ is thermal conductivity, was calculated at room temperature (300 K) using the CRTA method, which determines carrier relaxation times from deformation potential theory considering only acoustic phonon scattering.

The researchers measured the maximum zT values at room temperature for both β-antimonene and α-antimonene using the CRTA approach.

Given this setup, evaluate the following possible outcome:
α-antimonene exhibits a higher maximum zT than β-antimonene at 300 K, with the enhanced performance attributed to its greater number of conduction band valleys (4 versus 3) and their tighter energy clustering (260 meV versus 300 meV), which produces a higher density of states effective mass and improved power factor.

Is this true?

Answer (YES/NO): NO